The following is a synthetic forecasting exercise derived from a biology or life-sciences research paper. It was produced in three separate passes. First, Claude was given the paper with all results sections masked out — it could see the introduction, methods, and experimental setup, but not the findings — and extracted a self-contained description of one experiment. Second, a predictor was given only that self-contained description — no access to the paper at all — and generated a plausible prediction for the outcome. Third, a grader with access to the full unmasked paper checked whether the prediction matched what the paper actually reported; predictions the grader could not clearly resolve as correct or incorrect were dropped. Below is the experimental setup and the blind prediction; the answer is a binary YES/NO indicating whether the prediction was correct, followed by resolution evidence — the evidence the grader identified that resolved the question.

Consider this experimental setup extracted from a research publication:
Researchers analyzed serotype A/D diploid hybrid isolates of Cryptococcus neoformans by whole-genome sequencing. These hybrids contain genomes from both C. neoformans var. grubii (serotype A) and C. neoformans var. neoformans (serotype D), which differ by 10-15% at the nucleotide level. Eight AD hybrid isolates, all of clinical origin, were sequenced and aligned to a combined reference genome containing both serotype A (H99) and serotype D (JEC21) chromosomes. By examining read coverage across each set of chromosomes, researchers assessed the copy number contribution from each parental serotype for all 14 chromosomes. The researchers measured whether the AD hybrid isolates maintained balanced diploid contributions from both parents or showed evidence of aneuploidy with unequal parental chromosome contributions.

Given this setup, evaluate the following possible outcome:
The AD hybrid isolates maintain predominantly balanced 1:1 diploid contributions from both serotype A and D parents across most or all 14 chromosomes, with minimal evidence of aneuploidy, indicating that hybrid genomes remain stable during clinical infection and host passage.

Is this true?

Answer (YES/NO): NO